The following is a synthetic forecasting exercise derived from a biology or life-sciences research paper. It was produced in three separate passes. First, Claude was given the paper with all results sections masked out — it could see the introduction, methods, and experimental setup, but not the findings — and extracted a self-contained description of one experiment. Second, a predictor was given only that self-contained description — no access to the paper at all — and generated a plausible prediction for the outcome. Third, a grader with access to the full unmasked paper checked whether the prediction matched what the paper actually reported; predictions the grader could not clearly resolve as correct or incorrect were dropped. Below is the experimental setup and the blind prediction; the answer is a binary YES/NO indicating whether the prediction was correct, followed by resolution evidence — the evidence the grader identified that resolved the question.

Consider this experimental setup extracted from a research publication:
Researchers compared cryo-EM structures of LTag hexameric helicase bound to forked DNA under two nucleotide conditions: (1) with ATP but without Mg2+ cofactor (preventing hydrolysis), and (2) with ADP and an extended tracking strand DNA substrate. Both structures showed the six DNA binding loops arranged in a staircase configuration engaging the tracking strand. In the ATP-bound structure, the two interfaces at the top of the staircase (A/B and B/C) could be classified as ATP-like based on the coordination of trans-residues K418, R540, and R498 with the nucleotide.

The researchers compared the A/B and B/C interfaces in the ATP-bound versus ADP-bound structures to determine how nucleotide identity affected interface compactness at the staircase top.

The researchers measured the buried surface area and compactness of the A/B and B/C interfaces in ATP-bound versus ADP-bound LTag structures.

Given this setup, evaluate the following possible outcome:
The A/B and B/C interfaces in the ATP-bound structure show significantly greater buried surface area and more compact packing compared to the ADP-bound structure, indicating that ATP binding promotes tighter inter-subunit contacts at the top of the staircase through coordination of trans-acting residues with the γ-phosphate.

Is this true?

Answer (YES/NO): YES